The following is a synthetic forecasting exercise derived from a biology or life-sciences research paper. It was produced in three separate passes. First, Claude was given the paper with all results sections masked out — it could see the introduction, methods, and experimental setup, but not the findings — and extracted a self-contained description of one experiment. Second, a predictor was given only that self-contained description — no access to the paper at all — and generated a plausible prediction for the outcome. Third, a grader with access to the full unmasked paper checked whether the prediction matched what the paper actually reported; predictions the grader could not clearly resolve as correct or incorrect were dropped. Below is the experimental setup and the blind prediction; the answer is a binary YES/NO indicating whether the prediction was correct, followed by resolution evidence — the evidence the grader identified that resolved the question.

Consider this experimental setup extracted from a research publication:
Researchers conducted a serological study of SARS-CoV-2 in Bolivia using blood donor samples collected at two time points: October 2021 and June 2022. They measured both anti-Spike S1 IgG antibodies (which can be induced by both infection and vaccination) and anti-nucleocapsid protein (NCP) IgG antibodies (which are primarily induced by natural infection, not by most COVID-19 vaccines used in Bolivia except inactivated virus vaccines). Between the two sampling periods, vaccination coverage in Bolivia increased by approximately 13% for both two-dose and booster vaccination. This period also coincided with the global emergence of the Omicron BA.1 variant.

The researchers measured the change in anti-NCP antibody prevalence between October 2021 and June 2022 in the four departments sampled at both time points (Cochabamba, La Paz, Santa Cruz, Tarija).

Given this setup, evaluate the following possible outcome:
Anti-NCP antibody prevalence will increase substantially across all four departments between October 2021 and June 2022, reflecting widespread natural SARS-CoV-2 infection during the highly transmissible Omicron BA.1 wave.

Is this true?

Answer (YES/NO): YES